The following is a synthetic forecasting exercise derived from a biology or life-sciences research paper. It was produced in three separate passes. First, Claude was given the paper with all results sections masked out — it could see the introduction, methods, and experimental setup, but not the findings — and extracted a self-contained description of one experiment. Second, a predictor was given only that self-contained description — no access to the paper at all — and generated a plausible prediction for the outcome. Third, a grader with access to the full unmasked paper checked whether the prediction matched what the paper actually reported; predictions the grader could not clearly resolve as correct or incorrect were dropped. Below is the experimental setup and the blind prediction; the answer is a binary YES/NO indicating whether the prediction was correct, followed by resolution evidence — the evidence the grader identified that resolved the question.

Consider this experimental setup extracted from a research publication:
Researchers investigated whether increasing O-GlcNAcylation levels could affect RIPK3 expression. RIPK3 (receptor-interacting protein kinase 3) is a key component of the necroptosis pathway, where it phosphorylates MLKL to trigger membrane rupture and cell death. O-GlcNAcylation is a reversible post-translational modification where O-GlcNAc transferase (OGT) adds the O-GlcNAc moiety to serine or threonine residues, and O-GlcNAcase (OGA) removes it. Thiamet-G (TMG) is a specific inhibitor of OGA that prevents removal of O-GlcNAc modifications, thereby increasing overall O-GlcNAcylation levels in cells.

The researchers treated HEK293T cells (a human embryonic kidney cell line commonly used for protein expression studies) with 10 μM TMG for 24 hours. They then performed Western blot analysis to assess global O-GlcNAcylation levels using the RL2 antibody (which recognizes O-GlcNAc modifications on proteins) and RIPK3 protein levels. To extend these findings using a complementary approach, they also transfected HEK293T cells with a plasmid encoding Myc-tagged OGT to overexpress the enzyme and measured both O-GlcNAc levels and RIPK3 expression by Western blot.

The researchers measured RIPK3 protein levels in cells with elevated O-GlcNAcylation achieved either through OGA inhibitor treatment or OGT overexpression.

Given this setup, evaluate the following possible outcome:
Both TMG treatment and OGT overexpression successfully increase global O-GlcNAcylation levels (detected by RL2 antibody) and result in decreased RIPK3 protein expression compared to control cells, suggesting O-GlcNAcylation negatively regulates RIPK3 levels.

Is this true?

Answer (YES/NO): YES